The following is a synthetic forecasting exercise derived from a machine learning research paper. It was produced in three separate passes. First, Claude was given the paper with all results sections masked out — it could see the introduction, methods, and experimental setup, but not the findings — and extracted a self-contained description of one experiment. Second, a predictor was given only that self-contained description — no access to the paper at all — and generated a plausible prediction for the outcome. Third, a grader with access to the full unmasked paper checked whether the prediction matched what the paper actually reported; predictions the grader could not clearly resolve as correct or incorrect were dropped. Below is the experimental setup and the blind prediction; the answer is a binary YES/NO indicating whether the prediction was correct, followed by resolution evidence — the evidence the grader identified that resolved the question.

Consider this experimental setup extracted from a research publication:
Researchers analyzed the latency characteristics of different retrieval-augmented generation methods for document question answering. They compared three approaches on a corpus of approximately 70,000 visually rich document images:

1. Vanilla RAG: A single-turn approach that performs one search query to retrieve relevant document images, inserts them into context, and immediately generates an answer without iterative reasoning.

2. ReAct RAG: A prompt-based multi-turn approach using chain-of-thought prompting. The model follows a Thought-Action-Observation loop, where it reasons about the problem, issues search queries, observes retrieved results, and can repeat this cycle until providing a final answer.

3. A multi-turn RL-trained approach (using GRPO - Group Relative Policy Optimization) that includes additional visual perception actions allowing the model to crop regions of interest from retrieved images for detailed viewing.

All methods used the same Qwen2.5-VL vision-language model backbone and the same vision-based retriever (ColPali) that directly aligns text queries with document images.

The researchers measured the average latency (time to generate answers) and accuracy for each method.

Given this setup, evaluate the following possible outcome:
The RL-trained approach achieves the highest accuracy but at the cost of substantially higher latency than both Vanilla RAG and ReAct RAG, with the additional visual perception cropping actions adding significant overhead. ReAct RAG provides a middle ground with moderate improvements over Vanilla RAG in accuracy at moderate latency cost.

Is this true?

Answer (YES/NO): NO